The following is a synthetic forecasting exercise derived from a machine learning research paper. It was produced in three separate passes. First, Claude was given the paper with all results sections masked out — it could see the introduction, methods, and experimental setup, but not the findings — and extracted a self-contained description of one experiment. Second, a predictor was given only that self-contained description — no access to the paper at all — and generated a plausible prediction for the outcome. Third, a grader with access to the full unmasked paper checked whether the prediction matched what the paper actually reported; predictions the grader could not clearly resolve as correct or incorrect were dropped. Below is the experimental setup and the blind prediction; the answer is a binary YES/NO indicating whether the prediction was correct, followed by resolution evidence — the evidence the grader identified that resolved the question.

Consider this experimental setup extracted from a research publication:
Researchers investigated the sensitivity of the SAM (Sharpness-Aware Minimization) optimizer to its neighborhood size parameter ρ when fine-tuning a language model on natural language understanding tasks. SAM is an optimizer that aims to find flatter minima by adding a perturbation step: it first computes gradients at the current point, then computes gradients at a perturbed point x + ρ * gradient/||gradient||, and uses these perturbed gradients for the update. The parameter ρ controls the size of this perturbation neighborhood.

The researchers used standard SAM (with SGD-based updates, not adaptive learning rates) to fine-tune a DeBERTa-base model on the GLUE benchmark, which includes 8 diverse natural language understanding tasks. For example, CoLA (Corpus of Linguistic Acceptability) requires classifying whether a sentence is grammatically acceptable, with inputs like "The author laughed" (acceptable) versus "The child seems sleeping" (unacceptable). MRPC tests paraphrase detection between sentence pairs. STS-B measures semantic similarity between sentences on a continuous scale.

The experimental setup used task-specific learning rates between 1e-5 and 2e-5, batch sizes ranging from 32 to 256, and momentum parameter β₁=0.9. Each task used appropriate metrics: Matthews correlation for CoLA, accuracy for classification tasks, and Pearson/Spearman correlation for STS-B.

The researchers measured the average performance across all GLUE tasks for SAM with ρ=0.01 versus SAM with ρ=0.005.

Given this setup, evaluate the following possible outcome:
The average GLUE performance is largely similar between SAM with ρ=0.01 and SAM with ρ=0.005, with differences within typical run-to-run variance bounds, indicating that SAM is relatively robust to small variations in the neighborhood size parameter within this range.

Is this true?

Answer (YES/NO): NO